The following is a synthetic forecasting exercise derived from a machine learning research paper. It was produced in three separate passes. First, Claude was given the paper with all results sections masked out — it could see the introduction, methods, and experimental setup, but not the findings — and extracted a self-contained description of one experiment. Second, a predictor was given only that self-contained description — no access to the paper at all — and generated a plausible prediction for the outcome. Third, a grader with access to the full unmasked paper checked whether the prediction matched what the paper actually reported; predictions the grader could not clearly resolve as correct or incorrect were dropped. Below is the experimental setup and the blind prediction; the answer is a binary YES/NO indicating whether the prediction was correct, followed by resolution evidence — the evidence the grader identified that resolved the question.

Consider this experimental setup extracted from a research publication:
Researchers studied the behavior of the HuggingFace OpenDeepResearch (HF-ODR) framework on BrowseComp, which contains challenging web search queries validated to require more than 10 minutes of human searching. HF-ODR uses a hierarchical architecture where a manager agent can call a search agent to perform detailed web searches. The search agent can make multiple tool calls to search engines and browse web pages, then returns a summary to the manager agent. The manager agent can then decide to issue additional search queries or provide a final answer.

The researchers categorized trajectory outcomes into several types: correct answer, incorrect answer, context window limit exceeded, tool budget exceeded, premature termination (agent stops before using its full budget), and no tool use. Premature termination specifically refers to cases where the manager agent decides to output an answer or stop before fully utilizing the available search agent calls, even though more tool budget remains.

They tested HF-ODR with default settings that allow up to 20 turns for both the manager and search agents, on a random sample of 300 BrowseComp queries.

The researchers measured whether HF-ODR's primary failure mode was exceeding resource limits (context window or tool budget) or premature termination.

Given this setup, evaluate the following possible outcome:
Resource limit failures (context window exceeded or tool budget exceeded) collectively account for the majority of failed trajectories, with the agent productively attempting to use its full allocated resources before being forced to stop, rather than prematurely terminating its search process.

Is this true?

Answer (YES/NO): NO